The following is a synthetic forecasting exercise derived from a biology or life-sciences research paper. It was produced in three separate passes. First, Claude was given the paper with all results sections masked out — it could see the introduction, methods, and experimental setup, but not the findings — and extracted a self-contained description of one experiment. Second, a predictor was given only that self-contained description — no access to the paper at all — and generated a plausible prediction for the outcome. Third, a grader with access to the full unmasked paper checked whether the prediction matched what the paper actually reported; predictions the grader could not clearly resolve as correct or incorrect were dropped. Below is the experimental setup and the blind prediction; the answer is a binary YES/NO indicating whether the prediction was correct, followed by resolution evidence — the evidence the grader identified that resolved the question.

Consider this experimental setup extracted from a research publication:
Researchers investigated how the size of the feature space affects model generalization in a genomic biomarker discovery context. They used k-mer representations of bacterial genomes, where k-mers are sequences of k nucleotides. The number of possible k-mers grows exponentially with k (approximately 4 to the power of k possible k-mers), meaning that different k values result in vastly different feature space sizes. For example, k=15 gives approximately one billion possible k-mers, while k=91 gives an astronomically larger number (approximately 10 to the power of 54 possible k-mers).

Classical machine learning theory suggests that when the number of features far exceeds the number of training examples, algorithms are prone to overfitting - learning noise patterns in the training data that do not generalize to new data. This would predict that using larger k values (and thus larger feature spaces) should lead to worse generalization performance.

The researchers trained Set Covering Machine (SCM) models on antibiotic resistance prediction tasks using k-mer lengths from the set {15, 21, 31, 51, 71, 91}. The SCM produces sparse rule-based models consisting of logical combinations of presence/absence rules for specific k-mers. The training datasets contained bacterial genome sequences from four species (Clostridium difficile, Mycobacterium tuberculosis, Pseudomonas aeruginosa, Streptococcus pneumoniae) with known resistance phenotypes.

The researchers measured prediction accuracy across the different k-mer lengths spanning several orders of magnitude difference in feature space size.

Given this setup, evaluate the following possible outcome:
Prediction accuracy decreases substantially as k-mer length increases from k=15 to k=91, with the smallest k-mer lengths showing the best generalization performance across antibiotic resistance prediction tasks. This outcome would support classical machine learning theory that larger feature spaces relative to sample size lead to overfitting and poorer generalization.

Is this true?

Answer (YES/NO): NO